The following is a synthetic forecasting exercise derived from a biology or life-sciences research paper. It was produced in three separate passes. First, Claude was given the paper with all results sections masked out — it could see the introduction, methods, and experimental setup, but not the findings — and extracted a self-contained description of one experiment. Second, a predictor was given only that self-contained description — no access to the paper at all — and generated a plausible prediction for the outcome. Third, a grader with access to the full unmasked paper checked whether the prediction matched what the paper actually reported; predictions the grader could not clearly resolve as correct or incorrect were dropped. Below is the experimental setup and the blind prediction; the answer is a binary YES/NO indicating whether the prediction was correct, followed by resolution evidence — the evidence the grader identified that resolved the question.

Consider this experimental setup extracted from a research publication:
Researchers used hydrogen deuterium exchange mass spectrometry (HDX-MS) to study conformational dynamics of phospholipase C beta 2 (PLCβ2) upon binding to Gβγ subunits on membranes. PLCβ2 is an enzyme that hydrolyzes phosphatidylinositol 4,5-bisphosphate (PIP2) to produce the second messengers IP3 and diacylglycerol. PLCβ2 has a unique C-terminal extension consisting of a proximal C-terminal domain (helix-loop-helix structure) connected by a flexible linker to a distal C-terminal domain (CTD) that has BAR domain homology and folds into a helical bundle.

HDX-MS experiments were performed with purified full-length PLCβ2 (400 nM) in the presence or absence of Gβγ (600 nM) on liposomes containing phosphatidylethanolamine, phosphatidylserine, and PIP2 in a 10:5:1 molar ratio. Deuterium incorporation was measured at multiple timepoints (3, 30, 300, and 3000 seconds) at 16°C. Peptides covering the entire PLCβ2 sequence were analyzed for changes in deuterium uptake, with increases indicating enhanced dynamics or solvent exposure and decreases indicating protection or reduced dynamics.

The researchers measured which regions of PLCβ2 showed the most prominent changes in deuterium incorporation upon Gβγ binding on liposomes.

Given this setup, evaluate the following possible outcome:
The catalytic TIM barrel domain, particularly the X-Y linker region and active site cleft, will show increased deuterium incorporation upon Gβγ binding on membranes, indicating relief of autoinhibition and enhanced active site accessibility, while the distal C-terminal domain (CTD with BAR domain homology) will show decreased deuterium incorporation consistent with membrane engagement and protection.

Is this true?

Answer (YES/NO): NO